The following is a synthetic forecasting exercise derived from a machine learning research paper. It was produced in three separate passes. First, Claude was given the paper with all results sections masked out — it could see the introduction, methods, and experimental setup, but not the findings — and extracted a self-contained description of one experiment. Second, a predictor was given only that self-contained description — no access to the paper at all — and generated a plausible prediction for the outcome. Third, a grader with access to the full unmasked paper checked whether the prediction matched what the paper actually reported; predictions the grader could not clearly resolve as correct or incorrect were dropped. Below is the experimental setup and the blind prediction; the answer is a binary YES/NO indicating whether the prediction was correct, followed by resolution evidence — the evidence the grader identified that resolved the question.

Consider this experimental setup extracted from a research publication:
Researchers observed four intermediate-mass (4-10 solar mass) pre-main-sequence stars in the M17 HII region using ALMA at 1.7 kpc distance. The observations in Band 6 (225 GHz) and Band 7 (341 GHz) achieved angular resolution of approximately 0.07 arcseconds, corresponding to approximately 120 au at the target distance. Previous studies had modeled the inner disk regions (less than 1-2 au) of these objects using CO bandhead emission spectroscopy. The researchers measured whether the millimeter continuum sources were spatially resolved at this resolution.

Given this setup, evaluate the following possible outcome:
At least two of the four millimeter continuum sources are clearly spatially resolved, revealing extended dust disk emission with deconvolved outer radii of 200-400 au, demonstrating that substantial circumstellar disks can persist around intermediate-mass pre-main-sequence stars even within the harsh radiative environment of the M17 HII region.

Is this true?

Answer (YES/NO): NO